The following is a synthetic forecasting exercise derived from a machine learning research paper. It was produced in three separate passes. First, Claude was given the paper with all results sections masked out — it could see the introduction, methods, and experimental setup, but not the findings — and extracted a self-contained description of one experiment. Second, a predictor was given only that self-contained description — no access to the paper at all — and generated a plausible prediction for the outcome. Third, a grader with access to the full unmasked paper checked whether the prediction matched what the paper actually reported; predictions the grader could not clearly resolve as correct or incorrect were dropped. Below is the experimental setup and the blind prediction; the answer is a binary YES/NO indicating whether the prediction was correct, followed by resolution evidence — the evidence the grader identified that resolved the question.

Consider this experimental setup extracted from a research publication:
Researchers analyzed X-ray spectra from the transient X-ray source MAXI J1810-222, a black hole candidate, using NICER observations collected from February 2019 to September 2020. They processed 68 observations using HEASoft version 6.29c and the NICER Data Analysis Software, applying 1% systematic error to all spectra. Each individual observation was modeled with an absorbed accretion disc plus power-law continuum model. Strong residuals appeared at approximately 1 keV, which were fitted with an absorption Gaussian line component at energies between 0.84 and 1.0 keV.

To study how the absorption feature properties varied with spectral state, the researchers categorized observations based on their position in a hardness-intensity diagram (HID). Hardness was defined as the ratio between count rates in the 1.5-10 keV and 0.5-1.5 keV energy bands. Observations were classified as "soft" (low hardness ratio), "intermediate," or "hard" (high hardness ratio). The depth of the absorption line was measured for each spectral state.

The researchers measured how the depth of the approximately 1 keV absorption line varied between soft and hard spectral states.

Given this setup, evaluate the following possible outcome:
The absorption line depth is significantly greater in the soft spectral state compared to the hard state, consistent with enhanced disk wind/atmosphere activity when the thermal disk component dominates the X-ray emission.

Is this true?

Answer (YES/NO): YES